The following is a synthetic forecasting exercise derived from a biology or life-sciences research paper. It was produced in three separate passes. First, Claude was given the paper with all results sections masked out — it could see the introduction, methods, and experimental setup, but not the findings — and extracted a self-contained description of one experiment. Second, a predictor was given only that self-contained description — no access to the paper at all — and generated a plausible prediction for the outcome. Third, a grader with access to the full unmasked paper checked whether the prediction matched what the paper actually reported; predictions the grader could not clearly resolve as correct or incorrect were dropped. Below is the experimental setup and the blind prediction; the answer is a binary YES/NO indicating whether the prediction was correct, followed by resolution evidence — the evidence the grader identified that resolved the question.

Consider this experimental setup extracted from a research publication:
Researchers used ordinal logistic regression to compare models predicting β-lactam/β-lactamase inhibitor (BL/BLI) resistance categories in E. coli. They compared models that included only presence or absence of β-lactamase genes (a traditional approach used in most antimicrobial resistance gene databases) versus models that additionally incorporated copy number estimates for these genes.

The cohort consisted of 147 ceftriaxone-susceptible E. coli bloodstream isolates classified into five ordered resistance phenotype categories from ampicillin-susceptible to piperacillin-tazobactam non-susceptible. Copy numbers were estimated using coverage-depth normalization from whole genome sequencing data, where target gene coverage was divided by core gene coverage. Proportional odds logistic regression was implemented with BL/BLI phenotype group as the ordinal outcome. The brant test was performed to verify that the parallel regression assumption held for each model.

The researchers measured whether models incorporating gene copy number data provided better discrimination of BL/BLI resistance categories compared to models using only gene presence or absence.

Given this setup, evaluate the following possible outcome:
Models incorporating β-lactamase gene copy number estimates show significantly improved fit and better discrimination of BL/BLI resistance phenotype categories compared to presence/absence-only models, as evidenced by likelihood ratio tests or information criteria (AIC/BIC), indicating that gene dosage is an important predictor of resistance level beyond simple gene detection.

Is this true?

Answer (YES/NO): NO